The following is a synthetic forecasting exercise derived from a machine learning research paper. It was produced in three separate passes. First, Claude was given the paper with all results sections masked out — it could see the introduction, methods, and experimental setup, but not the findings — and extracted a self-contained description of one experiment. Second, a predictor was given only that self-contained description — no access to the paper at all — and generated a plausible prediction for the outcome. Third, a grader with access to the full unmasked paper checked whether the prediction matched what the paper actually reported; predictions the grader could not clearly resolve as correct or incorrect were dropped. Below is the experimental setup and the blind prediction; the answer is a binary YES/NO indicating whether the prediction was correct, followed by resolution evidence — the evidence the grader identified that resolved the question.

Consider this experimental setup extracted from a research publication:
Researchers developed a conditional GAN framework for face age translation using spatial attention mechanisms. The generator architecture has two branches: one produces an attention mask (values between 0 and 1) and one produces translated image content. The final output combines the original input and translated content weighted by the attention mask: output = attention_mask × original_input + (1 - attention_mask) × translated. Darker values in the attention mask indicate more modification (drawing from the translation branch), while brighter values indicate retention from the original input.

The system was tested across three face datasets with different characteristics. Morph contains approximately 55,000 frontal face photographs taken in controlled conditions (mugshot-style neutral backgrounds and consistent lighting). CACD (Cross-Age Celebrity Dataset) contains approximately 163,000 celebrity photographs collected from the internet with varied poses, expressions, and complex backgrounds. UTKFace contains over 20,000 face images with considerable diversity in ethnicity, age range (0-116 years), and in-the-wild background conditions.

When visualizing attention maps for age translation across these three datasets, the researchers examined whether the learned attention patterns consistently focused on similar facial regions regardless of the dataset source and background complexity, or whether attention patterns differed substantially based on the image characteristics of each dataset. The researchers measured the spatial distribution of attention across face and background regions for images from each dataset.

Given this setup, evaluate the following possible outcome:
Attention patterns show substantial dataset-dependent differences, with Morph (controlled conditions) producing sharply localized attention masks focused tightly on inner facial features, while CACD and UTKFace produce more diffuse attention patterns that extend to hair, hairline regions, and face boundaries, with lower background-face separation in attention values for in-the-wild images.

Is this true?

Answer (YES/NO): NO